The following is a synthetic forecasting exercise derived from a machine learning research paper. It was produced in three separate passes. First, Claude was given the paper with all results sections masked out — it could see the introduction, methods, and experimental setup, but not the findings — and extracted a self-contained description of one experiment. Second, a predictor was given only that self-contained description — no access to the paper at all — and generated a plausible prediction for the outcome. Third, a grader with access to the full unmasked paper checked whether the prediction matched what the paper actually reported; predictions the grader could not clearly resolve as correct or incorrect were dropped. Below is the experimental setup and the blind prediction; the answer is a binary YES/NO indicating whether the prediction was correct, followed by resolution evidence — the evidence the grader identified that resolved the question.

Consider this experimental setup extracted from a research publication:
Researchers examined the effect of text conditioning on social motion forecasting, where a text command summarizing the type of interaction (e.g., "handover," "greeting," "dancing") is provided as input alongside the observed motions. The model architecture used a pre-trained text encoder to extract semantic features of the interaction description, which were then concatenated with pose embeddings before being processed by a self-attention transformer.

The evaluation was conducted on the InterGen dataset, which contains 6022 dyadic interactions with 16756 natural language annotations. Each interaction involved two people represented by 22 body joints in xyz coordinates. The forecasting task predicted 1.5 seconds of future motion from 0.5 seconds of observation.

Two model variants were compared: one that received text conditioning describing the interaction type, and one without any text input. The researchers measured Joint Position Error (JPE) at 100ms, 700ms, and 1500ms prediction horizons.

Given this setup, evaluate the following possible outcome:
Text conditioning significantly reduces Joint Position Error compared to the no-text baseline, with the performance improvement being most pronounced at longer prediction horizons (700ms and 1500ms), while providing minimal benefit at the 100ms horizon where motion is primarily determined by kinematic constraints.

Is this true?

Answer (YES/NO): NO